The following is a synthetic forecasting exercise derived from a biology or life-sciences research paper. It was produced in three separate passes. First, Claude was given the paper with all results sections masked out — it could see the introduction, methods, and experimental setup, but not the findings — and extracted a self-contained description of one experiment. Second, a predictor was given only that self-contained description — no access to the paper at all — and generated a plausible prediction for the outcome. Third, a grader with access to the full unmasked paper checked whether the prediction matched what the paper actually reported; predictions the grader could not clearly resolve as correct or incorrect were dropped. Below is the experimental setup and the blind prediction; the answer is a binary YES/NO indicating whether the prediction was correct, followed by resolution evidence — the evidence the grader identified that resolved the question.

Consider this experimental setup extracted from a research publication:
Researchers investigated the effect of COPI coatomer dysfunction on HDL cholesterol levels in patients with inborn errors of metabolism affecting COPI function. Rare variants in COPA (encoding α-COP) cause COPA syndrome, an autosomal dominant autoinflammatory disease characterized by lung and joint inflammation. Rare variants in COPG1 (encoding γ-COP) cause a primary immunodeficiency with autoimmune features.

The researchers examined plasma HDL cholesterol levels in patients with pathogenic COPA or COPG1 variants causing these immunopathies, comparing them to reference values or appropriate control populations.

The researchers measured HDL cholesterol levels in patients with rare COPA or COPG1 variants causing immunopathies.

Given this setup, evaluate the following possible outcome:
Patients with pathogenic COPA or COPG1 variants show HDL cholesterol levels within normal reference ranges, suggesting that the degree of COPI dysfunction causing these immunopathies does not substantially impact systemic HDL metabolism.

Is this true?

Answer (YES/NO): NO